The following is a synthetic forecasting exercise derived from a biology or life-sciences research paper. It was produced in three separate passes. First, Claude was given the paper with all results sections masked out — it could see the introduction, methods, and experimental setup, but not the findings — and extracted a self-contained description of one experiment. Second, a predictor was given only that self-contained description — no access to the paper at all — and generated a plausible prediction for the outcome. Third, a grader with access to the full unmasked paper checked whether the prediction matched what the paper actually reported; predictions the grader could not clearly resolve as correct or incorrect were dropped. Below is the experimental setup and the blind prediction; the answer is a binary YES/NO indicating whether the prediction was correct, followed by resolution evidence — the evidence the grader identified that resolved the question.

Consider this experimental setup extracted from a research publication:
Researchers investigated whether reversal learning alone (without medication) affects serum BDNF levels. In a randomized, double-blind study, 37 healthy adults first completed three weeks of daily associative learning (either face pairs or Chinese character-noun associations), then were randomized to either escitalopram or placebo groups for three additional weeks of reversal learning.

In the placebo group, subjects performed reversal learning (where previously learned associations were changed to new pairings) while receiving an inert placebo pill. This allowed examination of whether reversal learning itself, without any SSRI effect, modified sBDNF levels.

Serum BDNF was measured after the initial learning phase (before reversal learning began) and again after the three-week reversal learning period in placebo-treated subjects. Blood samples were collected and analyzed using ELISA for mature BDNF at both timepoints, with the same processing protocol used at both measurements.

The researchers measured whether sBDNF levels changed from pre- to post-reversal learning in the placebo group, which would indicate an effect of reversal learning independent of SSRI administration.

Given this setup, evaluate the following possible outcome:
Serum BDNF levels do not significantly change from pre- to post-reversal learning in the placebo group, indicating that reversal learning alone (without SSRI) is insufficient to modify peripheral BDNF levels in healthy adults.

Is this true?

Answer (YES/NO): YES